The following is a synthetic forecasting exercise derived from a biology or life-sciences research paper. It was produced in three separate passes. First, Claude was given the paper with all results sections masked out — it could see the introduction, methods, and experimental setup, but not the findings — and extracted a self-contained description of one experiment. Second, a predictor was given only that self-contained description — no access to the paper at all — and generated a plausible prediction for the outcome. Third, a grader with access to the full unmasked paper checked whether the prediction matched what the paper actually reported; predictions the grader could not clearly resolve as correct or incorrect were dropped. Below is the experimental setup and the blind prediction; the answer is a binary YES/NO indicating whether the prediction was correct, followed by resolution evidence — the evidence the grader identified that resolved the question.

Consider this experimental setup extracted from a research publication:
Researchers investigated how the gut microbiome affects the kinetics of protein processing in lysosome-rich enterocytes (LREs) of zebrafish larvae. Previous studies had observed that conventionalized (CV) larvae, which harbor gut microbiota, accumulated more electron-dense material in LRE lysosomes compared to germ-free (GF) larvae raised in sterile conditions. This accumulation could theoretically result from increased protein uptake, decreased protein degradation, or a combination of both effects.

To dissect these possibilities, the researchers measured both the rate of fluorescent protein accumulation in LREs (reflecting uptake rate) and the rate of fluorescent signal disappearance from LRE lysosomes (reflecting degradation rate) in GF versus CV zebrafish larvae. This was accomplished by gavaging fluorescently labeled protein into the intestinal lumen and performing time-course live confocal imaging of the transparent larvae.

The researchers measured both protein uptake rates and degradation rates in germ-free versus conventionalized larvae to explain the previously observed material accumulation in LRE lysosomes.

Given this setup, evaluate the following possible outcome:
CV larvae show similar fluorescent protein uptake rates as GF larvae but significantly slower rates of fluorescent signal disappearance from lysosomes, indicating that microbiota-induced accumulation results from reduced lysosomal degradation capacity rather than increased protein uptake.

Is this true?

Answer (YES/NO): NO